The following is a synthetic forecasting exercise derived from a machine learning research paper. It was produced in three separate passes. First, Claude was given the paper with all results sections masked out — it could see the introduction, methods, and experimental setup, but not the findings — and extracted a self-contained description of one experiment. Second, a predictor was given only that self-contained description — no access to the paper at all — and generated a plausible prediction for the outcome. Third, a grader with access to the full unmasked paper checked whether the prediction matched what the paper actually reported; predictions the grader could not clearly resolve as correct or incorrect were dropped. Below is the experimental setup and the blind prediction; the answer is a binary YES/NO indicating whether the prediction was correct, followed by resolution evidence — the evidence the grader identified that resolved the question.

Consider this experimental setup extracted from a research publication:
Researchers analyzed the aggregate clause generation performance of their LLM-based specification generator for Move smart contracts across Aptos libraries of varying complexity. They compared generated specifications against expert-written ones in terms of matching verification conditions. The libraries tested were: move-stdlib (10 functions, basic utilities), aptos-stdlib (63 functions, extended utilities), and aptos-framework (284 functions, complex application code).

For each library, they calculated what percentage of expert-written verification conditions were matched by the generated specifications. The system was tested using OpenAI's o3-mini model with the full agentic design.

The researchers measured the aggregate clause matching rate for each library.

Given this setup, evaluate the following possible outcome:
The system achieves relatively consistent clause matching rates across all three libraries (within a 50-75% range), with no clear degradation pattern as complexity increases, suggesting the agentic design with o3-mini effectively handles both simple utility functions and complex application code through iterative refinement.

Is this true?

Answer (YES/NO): NO